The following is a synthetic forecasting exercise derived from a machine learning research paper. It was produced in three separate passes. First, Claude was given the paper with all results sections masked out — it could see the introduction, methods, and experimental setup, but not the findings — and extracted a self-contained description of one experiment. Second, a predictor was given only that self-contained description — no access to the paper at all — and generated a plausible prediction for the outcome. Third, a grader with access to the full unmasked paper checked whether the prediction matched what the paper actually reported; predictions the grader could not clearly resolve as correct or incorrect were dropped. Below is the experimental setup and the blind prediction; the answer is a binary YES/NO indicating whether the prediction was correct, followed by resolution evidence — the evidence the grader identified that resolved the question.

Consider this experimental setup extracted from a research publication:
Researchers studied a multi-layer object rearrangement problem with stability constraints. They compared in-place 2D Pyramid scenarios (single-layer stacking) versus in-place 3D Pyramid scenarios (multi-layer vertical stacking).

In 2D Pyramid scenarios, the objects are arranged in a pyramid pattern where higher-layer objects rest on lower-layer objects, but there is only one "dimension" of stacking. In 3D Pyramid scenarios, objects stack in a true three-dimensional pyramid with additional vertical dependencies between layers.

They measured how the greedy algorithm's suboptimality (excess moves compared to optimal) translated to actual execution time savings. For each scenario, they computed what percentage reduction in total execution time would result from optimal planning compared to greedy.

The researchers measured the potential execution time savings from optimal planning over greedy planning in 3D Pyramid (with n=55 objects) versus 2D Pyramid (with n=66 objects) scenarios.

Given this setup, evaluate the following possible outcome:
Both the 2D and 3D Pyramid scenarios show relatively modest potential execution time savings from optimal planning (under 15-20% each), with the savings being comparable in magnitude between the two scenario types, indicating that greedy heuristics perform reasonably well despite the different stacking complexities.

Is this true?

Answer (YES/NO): NO